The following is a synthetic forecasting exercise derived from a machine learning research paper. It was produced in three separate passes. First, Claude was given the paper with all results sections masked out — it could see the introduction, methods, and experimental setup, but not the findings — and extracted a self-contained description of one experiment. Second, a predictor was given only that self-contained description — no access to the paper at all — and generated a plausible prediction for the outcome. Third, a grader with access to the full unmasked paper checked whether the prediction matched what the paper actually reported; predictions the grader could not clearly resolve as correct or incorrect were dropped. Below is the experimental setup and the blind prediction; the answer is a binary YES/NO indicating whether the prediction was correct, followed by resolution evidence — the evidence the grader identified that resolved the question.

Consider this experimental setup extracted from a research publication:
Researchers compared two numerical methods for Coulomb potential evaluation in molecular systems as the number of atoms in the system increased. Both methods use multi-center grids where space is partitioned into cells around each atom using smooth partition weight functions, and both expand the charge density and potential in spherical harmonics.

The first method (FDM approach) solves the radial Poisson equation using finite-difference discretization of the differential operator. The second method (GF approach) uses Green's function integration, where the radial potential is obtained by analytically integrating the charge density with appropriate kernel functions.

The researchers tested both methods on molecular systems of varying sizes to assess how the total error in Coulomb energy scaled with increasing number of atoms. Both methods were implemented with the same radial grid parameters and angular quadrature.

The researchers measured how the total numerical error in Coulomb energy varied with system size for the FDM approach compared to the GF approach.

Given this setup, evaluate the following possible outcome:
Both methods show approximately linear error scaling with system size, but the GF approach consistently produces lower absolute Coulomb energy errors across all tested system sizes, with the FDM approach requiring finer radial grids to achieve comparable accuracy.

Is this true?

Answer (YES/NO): NO